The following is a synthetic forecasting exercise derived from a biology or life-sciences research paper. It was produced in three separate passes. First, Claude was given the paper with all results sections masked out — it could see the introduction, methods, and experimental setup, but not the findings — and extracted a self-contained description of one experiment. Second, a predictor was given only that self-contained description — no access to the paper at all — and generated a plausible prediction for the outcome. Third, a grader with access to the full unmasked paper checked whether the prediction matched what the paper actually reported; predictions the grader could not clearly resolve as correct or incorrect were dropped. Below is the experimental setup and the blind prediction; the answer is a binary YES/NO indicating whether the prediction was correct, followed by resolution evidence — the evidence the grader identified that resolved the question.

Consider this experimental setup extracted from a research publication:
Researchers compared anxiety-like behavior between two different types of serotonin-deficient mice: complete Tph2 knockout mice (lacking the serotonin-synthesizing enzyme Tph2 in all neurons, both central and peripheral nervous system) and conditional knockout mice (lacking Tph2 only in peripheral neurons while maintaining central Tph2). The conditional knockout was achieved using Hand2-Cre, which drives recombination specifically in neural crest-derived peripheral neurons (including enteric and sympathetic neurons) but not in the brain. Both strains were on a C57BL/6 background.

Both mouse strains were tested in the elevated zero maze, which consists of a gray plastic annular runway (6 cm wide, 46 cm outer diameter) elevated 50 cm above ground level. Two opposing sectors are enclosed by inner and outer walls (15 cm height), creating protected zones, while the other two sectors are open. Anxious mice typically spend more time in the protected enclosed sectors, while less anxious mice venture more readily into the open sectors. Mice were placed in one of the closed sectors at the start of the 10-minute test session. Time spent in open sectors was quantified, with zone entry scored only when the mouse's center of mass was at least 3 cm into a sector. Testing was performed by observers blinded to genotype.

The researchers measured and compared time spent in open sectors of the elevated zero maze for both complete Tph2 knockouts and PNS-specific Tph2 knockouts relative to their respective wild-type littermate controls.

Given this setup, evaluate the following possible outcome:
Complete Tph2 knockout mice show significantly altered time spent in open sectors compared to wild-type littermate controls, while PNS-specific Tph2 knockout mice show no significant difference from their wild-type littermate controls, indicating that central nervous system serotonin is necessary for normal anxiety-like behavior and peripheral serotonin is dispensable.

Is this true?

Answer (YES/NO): NO